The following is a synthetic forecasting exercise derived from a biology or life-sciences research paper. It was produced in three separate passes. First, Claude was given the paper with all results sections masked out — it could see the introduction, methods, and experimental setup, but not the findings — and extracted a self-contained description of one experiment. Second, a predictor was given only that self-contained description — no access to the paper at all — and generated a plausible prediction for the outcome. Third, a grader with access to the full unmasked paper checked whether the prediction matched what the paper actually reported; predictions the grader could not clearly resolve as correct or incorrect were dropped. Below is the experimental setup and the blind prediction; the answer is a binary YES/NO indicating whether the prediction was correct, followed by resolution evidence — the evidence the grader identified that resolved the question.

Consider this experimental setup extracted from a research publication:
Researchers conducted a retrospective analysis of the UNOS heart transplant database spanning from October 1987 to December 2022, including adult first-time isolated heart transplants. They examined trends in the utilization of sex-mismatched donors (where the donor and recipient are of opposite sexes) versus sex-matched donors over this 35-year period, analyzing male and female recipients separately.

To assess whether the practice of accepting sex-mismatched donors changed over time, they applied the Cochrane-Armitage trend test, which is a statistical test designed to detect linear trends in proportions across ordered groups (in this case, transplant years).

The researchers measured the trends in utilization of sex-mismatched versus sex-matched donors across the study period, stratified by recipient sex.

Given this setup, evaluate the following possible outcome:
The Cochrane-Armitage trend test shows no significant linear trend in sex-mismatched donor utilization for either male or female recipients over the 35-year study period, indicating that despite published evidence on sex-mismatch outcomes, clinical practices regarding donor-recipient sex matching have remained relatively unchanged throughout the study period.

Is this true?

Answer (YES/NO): NO